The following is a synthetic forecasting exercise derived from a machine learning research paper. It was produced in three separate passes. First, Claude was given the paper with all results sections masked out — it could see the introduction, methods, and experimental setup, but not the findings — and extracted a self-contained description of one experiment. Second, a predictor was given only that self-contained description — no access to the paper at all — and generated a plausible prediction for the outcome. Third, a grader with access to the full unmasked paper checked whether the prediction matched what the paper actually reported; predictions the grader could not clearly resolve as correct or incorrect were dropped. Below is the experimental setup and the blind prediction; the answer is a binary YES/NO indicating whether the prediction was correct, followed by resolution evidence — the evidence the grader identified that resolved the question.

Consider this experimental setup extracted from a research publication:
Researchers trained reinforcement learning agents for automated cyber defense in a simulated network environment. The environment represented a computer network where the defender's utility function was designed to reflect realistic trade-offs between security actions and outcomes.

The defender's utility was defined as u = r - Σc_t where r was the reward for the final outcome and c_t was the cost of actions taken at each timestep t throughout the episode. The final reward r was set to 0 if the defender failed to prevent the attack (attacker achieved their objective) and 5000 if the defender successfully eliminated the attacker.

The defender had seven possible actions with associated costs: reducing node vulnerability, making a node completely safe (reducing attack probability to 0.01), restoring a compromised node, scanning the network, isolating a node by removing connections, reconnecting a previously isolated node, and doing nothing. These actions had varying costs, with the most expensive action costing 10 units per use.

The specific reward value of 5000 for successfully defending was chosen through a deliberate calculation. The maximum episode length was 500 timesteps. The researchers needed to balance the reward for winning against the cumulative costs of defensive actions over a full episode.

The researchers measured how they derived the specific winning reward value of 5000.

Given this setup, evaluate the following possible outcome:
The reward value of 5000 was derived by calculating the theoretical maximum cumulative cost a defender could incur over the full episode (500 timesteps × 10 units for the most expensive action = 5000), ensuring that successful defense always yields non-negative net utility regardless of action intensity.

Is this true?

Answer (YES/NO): YES